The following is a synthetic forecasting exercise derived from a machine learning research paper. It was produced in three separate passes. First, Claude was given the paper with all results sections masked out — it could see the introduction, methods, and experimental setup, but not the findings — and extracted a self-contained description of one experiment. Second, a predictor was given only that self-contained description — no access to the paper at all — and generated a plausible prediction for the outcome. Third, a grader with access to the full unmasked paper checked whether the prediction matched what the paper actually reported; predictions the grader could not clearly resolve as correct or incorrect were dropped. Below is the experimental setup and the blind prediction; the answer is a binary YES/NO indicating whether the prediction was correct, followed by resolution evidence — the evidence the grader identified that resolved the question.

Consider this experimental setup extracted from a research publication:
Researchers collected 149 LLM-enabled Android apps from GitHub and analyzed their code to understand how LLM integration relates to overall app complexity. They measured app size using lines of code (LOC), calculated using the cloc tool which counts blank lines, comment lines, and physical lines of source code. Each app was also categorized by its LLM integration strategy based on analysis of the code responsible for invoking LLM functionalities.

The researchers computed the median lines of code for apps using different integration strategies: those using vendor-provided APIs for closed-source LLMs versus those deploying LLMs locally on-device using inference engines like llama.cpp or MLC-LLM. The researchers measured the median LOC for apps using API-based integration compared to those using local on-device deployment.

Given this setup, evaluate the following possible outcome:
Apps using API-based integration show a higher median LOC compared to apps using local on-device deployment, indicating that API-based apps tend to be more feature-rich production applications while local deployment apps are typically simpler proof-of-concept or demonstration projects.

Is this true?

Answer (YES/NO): NO